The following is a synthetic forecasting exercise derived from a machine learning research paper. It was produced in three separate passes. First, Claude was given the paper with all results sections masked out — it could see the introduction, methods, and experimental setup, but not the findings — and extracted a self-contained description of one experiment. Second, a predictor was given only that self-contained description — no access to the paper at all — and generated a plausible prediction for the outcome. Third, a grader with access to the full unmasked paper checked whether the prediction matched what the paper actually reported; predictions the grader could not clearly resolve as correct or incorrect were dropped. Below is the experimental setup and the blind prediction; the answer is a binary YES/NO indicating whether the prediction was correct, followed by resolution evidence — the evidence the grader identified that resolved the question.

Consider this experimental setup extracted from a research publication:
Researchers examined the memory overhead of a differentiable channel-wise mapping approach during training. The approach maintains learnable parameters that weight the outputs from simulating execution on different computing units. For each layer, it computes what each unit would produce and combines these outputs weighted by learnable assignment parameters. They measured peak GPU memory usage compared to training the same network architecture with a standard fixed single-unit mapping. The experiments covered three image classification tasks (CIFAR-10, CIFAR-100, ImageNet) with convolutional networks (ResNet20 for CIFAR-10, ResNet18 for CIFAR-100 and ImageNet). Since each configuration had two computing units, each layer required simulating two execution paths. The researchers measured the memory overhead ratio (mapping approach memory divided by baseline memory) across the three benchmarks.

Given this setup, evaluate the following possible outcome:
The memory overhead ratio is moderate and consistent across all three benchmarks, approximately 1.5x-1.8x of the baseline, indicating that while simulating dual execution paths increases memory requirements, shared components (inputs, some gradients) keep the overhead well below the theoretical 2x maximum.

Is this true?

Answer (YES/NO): NO